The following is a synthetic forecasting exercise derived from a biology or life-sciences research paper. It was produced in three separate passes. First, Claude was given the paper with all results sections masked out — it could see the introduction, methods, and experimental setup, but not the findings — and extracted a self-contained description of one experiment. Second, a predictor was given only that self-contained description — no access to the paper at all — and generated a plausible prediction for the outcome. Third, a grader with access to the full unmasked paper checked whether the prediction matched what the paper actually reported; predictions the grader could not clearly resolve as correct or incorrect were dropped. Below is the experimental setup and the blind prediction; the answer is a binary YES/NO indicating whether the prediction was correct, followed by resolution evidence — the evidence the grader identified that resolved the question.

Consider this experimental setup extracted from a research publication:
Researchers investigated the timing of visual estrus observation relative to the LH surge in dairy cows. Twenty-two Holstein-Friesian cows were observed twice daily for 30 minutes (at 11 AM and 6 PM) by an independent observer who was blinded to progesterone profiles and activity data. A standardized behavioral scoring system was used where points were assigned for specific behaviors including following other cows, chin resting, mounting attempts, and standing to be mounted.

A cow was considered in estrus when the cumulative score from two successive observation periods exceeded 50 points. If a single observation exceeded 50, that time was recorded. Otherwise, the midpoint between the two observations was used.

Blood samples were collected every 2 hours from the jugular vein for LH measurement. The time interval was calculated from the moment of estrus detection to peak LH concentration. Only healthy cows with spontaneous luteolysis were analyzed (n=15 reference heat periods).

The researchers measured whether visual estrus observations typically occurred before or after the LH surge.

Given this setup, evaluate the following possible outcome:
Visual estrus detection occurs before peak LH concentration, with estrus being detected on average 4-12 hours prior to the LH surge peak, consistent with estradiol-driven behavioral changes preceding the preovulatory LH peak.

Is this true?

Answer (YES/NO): NO